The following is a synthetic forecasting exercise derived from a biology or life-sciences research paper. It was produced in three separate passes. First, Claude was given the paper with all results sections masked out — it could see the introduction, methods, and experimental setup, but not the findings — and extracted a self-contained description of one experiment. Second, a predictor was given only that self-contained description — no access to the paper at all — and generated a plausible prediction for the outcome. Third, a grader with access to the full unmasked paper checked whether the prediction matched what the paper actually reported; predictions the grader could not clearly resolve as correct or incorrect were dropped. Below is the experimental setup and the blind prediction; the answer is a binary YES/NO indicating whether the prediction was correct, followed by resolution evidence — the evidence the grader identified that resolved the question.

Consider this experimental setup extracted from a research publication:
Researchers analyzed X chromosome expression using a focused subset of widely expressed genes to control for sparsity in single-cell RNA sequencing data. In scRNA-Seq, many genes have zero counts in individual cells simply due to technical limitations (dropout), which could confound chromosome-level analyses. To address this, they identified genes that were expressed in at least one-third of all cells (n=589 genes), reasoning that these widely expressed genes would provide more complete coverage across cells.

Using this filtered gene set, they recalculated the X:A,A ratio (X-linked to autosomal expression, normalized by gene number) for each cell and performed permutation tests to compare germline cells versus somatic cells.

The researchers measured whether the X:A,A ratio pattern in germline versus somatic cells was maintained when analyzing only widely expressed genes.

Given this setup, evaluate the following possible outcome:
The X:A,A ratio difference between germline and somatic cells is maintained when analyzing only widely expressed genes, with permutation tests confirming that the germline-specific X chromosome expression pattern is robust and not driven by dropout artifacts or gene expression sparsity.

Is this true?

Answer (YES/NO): YES